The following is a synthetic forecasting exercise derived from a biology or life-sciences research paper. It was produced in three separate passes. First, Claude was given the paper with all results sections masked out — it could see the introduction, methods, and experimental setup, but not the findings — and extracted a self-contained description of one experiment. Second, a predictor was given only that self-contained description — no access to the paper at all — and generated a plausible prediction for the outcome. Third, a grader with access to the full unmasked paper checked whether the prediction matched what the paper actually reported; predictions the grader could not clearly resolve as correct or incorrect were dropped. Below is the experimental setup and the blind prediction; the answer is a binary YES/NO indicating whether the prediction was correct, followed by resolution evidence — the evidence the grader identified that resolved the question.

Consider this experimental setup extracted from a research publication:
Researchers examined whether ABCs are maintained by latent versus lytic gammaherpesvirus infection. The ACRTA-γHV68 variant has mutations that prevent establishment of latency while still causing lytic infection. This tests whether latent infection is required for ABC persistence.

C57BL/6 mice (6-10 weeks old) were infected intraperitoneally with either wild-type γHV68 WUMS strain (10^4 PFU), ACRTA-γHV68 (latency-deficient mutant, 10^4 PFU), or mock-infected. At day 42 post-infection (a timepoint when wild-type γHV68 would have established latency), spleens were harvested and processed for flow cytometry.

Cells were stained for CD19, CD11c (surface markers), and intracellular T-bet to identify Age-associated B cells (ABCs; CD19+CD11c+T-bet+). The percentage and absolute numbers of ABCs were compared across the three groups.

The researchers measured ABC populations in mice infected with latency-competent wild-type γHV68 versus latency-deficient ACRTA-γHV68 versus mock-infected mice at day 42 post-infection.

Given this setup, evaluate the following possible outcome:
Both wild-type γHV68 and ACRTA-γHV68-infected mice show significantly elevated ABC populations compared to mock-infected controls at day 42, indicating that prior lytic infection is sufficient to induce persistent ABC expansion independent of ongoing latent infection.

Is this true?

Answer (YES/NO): YES